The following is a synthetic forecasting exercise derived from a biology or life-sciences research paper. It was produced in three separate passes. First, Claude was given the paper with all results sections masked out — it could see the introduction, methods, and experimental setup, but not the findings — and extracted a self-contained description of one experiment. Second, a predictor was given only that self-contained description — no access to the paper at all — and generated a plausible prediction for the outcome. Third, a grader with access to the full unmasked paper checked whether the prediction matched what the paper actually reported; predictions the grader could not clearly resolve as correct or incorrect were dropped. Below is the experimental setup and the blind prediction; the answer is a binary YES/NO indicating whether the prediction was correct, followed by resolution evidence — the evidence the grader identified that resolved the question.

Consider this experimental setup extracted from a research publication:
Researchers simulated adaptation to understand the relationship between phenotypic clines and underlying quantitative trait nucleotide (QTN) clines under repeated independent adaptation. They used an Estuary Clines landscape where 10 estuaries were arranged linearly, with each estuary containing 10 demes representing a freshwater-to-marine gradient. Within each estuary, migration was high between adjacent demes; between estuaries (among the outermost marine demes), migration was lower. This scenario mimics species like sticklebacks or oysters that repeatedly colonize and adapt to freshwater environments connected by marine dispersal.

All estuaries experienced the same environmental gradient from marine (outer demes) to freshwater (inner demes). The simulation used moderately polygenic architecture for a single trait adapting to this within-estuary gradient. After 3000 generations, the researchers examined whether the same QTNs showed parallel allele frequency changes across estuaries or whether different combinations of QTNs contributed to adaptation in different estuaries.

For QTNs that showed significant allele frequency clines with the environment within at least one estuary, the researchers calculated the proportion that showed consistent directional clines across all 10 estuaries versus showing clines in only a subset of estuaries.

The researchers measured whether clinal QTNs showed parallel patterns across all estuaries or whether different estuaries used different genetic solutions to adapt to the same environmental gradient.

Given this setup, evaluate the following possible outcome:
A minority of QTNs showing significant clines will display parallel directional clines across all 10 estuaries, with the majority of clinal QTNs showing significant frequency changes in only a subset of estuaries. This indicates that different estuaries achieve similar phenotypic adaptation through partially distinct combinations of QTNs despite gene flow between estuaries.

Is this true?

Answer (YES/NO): YES